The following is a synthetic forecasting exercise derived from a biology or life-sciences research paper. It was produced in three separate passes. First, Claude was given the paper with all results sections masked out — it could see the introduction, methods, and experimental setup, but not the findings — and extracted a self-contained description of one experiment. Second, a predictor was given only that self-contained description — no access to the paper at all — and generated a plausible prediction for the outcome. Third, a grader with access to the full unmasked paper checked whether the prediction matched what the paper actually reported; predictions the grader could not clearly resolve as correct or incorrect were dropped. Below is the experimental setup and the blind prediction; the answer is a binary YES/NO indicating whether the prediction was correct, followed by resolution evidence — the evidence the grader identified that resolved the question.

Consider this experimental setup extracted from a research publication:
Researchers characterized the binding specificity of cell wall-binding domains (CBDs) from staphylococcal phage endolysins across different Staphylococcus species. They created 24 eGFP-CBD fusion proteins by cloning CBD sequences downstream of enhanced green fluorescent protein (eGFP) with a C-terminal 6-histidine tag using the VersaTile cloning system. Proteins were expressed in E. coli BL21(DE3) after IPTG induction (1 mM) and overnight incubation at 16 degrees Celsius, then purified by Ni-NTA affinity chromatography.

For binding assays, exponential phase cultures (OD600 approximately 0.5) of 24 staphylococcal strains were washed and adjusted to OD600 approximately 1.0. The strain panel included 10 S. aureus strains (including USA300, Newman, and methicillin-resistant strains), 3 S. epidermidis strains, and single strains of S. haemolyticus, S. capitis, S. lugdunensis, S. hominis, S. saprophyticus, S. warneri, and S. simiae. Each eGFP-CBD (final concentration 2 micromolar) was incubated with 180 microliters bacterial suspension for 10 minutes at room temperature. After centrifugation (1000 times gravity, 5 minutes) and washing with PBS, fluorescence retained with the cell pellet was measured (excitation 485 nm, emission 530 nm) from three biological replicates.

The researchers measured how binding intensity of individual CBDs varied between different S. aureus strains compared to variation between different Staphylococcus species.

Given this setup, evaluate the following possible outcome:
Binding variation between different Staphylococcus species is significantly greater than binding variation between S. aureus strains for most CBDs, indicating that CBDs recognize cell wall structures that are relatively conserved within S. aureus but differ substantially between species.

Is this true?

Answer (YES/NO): YES